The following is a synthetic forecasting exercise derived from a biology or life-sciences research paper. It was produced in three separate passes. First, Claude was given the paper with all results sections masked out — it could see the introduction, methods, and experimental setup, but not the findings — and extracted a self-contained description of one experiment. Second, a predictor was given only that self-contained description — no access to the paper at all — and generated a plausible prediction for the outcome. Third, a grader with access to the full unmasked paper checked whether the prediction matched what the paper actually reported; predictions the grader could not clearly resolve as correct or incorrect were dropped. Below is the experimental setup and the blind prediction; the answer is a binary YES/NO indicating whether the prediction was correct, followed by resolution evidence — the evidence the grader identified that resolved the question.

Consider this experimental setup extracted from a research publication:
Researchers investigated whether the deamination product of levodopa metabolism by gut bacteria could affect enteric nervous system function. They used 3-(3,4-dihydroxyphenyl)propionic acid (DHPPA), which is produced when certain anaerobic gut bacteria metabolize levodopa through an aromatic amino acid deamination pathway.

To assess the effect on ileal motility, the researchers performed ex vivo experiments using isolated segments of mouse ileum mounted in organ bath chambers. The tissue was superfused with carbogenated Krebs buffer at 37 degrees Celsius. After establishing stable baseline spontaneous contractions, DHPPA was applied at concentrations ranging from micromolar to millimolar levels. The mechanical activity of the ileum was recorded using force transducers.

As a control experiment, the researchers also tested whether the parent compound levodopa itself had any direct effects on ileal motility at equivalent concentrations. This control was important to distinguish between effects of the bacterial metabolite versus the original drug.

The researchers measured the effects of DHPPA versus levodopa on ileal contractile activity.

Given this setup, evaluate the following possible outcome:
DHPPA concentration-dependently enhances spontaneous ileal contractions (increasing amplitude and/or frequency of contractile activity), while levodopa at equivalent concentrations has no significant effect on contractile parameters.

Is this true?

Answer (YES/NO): NO